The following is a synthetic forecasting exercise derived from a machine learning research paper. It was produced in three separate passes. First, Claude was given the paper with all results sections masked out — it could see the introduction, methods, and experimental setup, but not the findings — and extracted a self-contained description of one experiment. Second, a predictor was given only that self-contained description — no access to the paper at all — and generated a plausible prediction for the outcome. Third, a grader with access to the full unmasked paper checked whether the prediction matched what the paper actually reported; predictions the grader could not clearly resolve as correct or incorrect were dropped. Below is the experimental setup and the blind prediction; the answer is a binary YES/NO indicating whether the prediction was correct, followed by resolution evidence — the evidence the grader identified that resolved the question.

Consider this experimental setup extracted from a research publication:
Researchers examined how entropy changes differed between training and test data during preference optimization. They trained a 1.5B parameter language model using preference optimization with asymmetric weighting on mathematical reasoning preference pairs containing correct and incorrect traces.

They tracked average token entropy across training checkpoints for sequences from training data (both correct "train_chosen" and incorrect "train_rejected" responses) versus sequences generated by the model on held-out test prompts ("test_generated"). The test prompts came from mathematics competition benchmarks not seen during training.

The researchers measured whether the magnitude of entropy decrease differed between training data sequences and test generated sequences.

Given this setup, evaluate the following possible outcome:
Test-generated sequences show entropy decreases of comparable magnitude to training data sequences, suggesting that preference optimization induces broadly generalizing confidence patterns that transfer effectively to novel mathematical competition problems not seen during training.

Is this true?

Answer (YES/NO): NO